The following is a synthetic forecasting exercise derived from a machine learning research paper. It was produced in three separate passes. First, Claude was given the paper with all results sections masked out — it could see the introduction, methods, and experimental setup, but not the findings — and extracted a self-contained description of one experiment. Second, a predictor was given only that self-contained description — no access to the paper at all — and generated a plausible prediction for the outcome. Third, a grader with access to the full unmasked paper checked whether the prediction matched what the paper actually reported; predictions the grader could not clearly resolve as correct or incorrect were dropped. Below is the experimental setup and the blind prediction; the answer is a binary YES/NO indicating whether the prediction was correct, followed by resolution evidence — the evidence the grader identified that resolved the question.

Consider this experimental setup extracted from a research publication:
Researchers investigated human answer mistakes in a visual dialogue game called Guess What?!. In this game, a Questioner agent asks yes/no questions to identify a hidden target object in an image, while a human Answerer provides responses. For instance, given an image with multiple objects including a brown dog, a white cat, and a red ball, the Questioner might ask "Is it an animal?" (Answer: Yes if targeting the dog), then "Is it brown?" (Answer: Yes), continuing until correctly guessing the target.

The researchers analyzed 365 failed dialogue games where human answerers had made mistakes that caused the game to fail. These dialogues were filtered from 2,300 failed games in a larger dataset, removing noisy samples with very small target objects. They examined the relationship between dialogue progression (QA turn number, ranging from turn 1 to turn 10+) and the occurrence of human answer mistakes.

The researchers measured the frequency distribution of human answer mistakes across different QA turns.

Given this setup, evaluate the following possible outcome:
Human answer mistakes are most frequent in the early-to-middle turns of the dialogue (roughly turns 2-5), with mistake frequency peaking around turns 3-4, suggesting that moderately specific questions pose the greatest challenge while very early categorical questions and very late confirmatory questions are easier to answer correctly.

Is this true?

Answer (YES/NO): NO